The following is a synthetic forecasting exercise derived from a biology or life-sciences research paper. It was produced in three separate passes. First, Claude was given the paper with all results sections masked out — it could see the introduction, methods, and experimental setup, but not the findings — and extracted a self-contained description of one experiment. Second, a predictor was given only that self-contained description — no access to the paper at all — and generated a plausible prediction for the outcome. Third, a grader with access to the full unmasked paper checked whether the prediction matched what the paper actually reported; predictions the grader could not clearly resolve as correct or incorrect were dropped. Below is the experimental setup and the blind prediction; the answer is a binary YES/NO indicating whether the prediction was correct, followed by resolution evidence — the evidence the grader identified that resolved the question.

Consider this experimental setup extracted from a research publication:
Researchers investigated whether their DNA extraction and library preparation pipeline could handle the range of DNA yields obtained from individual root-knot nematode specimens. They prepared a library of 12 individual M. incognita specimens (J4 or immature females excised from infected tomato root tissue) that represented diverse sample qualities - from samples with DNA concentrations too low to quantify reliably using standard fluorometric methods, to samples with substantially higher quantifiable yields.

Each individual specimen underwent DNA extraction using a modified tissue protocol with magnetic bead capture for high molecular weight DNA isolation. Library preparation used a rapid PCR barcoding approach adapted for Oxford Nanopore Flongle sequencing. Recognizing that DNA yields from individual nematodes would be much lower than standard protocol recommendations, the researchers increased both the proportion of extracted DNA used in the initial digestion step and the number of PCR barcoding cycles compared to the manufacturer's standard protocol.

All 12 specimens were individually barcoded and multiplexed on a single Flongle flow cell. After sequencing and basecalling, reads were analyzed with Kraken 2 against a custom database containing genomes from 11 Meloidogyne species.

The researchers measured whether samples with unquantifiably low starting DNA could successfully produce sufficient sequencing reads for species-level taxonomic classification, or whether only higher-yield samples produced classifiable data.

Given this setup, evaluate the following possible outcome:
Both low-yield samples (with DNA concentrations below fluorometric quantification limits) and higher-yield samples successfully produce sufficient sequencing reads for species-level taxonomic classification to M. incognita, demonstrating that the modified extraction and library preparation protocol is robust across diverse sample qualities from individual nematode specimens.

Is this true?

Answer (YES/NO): YES